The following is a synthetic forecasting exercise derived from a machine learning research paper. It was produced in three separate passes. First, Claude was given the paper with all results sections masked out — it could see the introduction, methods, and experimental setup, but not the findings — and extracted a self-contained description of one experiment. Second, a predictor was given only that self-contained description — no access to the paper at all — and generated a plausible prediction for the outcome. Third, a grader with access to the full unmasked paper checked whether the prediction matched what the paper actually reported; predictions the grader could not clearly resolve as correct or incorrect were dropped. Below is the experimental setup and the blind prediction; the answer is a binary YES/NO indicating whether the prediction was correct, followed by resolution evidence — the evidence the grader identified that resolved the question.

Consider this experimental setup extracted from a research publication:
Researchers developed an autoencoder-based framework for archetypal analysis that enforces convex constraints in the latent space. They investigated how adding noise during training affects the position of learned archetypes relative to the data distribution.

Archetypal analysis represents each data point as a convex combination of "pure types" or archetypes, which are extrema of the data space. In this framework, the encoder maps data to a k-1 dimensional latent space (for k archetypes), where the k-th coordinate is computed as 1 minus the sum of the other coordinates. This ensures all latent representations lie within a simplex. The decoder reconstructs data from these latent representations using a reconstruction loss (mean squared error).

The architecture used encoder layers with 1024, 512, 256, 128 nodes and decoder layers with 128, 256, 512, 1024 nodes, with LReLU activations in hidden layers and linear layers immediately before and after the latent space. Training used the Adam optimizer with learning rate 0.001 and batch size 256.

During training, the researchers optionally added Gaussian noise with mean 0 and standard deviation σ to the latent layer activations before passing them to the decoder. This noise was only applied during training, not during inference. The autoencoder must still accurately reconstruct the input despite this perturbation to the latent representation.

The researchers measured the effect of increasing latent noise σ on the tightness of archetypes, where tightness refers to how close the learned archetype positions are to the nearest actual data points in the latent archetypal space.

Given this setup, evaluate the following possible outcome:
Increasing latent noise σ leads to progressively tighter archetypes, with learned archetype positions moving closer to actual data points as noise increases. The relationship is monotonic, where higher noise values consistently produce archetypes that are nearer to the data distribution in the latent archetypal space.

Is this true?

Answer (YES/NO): YES